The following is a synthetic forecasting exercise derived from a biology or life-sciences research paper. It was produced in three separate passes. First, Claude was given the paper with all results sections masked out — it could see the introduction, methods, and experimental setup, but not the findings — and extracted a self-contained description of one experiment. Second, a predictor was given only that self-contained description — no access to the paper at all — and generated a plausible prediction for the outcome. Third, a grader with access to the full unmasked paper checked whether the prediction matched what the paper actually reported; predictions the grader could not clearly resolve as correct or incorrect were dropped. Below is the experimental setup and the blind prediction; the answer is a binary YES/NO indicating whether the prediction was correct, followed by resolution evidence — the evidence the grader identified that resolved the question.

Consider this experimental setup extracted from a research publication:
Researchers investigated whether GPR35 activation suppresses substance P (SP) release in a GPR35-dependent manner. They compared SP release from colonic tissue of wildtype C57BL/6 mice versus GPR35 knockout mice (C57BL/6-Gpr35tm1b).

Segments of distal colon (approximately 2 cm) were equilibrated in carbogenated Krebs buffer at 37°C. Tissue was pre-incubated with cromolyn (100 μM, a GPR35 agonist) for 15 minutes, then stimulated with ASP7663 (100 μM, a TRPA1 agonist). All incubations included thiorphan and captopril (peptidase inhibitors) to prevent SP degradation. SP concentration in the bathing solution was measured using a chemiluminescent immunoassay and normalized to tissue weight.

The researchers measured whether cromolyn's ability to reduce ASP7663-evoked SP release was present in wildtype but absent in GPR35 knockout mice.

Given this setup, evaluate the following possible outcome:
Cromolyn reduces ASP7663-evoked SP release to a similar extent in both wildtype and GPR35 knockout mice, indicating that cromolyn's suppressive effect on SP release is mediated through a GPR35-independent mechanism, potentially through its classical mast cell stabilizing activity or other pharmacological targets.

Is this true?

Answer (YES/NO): NO